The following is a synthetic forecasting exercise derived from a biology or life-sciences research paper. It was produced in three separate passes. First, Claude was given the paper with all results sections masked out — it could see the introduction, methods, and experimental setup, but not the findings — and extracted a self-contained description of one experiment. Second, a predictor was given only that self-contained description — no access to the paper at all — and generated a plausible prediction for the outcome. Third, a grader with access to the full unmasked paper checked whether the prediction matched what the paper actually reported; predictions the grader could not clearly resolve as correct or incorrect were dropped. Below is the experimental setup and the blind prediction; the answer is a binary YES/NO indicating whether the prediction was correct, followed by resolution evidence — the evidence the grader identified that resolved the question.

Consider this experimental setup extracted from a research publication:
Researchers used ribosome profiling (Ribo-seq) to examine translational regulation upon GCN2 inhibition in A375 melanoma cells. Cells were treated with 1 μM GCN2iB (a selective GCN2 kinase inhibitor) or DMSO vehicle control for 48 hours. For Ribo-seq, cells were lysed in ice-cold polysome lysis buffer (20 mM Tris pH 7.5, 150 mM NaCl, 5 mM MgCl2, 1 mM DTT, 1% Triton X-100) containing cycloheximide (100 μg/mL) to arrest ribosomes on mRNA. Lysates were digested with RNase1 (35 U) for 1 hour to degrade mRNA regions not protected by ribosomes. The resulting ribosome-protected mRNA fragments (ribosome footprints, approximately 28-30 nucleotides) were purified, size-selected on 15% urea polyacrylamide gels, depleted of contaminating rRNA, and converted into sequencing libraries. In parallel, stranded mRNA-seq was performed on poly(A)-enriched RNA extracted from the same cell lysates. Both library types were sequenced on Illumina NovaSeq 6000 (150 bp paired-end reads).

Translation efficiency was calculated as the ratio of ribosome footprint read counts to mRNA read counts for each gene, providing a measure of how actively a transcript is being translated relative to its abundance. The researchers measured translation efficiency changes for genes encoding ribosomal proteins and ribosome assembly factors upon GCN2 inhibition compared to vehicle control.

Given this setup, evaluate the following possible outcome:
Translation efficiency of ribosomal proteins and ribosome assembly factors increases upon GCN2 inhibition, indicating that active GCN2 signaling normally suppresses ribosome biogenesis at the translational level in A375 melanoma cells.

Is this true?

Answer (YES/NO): YES